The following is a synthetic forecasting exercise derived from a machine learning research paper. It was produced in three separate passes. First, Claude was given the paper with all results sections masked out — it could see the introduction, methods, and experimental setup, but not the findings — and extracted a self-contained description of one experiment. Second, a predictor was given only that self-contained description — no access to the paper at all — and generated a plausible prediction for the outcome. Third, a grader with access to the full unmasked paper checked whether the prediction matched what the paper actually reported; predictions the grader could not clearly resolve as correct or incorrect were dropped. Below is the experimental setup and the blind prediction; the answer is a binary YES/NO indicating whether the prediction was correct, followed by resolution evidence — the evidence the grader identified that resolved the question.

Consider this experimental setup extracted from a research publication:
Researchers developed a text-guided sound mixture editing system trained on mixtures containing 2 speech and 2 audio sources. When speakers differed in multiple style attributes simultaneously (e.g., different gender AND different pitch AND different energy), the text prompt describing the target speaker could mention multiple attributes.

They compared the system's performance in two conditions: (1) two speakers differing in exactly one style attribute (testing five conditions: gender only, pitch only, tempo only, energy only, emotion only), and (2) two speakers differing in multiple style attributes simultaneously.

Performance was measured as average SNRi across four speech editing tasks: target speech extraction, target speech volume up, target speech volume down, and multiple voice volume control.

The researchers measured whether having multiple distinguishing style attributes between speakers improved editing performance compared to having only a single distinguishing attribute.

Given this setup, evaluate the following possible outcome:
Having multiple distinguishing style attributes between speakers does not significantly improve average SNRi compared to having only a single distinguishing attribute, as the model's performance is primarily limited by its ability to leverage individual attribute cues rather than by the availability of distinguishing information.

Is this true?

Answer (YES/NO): NO